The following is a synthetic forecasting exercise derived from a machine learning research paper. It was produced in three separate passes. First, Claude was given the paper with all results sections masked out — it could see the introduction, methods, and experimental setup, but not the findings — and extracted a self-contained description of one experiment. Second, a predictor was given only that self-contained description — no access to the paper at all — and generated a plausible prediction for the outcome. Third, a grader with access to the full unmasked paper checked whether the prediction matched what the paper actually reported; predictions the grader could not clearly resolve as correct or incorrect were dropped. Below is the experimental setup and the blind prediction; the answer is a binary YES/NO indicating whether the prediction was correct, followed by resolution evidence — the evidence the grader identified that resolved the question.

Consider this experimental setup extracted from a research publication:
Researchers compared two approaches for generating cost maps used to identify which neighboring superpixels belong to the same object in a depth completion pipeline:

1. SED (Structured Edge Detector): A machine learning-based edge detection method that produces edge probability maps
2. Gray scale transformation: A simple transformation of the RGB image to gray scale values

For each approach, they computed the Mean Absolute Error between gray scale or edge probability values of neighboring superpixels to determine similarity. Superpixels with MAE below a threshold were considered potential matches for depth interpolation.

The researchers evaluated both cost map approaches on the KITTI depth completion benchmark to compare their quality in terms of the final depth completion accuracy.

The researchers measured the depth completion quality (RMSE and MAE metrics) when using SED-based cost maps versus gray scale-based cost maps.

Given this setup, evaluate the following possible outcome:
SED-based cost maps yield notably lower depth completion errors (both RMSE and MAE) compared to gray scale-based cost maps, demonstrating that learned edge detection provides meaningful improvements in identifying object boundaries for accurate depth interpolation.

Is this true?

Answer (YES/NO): NO